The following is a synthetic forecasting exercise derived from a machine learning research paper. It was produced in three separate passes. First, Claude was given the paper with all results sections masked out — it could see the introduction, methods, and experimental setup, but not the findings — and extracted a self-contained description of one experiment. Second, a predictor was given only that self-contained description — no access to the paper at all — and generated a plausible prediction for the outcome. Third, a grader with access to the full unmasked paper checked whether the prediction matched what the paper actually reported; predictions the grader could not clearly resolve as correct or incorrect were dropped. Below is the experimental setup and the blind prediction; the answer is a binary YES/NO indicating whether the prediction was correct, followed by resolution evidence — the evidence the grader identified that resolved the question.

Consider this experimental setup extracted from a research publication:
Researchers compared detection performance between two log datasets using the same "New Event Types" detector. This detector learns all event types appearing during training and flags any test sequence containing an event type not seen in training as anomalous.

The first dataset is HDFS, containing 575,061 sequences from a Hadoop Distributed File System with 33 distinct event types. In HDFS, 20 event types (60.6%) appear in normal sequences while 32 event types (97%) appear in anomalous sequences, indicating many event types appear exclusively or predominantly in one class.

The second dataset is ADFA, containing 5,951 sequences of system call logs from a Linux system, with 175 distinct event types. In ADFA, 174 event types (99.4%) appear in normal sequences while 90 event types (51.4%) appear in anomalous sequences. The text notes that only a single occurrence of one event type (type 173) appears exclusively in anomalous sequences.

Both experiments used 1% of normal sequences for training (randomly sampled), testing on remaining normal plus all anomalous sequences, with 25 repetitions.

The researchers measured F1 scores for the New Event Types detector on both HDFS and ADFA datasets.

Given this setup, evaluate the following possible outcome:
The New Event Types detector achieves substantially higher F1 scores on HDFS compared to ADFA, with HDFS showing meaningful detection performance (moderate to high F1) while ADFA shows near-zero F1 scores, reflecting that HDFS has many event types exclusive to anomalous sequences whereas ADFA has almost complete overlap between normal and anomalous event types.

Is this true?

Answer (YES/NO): NO